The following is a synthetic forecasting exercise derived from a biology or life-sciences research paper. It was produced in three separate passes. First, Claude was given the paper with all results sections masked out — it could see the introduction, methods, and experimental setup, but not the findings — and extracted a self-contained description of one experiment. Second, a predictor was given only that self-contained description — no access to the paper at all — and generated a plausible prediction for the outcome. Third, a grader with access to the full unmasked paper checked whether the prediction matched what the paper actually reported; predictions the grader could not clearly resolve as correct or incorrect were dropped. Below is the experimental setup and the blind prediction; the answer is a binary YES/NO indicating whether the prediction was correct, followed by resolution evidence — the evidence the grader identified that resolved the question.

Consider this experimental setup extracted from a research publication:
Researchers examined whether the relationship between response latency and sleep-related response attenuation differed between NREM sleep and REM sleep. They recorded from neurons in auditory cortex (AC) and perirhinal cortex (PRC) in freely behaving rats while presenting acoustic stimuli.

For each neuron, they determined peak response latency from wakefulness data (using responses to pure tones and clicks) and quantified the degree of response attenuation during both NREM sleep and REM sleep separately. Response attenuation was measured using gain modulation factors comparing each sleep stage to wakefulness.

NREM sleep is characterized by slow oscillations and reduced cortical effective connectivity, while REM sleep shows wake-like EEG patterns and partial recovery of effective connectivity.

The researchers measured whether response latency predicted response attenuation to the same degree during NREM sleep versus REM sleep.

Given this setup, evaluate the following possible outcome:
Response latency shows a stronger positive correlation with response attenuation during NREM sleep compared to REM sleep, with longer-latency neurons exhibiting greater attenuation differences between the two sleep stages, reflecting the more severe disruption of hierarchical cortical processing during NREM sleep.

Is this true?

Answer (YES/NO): YES